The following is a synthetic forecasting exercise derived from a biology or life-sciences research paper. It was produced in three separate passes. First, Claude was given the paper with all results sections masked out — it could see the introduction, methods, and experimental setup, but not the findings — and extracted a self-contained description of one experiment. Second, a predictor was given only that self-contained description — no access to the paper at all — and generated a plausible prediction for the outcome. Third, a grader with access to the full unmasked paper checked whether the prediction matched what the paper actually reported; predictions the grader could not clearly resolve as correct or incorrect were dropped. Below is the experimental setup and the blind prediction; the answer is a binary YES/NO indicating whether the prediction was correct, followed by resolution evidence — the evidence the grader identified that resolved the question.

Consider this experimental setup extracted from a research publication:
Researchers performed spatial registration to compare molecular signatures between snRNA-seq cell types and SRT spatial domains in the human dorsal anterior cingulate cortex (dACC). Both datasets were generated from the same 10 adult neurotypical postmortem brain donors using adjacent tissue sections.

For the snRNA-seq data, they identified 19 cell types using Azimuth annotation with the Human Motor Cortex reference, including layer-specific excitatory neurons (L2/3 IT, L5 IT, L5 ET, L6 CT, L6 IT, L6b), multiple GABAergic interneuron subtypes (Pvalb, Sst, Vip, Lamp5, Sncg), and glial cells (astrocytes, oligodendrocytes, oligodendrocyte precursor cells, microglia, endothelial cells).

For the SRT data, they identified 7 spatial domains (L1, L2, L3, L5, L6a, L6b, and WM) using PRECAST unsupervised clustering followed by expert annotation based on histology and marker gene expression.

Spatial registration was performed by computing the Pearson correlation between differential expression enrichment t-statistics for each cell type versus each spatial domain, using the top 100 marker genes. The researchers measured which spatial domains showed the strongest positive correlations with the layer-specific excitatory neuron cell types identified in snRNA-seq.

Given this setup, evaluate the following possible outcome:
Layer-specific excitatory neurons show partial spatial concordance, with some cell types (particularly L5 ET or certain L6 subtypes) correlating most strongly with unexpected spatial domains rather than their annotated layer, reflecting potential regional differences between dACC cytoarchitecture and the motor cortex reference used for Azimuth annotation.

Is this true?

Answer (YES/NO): NO